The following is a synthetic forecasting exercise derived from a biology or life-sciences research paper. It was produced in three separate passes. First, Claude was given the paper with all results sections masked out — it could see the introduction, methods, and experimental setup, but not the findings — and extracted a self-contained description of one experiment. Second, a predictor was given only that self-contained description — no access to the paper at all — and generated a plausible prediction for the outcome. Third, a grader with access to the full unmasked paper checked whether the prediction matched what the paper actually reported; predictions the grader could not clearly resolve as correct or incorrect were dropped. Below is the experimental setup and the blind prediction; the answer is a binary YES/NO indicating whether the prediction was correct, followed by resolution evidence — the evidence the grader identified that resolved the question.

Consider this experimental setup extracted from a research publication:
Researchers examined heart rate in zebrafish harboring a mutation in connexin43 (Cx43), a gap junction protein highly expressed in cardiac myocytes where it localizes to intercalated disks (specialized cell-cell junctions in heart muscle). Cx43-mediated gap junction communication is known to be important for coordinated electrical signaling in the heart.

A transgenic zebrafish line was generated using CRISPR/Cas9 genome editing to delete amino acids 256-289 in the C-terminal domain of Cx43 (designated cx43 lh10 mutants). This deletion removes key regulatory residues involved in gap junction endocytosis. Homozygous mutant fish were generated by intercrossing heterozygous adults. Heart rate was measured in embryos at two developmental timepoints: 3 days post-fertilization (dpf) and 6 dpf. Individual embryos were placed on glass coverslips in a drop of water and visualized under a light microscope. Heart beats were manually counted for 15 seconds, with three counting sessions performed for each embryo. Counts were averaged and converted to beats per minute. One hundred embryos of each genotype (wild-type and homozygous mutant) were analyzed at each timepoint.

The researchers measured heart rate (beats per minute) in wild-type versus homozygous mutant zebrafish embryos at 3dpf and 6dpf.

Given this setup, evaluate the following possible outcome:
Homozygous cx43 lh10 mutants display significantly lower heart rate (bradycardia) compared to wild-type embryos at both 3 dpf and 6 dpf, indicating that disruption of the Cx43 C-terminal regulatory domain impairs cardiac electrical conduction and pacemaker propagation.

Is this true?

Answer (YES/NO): YES